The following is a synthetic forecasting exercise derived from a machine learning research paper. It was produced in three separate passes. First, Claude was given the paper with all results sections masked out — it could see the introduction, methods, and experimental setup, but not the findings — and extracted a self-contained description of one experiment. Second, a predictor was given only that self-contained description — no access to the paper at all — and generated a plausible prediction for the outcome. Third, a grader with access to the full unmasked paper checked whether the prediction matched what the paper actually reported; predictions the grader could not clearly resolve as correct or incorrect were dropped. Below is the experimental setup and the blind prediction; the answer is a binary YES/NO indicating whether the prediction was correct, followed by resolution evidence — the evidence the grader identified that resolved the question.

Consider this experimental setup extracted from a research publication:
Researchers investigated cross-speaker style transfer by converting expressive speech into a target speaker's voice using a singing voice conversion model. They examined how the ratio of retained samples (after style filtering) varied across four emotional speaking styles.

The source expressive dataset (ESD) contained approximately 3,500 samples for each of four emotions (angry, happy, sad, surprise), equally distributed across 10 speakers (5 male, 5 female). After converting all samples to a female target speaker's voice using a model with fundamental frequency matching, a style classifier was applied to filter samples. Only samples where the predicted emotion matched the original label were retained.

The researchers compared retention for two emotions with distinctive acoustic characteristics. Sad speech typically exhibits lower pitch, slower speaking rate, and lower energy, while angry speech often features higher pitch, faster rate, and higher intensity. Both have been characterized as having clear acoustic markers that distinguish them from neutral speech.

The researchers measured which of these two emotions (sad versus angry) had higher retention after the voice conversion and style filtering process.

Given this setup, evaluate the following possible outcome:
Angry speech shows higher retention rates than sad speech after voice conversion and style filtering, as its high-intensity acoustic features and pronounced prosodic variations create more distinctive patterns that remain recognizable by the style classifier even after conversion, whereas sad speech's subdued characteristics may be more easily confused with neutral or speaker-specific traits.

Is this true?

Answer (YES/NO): NO